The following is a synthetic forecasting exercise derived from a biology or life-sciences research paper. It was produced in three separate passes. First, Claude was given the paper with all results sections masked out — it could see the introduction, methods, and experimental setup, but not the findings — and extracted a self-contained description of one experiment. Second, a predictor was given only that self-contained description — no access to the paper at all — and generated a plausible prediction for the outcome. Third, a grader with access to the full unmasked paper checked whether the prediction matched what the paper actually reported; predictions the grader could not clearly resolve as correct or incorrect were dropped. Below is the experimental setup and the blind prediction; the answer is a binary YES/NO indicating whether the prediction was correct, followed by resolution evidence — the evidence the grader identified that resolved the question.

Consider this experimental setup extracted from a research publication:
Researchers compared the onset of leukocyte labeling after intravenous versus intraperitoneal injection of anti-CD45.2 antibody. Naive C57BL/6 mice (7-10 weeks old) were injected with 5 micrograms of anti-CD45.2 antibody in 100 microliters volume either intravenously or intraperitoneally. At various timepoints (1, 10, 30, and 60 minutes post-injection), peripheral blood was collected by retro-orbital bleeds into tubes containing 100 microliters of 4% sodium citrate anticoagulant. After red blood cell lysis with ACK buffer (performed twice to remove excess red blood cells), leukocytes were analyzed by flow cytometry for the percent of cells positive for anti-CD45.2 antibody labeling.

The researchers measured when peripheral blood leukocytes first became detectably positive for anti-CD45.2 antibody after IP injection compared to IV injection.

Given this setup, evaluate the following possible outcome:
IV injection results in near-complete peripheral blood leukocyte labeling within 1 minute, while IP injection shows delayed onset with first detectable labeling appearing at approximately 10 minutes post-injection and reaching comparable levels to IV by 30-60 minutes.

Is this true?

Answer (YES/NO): NO